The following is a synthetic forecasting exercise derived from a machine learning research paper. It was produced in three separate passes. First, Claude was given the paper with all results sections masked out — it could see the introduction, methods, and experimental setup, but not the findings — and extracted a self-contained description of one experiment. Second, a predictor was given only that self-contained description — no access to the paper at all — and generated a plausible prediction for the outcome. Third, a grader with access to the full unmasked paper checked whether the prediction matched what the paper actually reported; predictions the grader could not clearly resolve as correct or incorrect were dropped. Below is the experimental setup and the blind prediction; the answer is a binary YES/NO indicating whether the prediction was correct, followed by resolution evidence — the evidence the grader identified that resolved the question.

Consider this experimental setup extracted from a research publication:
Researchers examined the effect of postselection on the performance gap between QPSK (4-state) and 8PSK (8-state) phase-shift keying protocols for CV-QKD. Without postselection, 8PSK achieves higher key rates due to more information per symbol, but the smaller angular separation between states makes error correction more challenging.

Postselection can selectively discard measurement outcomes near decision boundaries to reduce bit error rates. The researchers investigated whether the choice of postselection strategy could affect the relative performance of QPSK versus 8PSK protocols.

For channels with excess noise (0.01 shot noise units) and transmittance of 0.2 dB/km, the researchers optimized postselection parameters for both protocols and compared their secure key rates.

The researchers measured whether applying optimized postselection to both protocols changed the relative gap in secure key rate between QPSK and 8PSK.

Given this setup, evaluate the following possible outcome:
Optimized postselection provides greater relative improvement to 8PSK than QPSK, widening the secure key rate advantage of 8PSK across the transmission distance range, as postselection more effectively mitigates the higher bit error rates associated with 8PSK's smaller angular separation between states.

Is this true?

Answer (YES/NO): NO